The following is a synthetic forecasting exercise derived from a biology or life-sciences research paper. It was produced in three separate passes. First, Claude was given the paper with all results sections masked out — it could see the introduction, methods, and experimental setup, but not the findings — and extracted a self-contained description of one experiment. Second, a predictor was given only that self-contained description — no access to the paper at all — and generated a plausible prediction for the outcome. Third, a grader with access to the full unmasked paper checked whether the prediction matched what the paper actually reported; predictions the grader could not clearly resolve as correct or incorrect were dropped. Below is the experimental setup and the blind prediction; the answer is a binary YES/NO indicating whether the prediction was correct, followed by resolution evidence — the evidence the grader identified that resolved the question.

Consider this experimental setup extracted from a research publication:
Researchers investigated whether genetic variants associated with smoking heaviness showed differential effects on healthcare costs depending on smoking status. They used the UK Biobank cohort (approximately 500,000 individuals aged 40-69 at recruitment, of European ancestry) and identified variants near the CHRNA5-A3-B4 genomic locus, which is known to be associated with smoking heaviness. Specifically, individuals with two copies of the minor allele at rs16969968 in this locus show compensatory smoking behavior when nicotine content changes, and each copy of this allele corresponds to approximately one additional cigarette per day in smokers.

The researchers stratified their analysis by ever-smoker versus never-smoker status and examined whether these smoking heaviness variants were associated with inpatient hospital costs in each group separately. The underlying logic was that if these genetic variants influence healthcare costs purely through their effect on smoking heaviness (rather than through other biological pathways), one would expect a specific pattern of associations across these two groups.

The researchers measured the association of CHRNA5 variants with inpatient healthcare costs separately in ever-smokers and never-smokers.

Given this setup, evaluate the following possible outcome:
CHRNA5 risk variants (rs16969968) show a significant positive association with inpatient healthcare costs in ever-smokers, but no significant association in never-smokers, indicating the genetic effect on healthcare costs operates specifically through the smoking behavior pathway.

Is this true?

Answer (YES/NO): NO